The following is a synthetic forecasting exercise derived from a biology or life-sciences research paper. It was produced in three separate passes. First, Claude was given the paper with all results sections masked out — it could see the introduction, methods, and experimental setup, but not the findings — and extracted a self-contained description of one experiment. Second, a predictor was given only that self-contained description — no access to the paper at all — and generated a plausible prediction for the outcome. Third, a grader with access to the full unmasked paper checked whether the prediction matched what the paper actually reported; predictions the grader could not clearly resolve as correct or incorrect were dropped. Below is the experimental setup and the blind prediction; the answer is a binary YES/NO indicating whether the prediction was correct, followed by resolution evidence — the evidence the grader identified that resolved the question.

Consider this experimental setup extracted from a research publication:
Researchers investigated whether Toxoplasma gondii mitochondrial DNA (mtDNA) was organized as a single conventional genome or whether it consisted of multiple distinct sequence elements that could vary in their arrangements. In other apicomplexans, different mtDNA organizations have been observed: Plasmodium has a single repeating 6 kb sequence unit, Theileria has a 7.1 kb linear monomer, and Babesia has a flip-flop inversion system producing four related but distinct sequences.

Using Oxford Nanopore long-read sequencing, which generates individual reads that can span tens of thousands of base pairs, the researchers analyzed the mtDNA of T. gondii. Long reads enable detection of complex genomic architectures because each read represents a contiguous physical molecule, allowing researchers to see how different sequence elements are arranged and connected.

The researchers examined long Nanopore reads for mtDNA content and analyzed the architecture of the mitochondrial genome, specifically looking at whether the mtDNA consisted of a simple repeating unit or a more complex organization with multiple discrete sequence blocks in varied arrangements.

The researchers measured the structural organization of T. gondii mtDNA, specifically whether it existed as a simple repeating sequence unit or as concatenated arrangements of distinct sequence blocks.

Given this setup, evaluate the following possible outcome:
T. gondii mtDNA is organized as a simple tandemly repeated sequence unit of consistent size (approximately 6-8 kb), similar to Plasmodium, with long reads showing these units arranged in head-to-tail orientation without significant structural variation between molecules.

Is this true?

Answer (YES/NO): NO